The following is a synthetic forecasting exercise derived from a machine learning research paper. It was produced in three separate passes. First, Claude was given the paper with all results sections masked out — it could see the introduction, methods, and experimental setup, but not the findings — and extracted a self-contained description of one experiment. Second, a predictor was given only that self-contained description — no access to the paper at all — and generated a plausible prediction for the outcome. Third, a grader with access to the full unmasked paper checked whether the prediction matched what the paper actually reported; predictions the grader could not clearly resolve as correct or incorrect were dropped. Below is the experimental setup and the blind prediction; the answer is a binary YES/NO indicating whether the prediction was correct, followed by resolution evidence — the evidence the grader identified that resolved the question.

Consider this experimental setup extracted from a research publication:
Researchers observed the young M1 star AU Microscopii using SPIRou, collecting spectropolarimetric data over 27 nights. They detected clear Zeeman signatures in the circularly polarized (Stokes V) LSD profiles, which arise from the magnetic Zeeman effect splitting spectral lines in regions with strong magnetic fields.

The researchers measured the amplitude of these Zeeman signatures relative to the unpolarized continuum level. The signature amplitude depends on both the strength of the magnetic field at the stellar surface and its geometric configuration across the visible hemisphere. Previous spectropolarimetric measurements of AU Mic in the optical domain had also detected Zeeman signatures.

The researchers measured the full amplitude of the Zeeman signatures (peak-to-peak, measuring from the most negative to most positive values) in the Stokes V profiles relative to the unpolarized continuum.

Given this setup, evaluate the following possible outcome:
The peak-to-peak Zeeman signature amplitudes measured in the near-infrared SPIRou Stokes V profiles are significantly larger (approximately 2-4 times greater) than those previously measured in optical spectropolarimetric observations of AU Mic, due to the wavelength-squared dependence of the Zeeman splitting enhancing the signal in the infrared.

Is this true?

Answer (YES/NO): NO